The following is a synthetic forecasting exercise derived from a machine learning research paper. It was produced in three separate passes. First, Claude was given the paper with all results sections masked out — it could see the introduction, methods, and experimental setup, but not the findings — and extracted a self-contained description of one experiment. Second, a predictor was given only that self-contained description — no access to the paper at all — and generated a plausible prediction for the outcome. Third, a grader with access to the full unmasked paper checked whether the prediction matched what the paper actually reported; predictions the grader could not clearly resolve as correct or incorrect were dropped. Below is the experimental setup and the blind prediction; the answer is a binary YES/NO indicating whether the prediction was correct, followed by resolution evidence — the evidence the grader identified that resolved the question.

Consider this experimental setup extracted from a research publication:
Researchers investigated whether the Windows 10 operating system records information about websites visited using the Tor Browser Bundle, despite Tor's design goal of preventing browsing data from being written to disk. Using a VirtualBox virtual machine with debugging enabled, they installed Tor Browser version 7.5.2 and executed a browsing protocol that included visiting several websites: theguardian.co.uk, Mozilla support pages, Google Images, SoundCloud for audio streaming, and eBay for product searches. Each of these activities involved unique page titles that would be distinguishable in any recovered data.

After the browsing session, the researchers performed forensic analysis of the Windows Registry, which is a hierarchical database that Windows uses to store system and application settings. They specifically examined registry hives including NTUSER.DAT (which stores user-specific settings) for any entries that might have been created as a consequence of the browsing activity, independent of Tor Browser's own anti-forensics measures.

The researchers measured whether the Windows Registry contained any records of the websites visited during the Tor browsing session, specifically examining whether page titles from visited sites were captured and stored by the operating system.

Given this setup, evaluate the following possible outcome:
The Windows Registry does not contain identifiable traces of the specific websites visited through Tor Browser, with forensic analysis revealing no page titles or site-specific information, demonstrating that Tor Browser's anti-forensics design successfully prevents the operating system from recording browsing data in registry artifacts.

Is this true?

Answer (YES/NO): NO